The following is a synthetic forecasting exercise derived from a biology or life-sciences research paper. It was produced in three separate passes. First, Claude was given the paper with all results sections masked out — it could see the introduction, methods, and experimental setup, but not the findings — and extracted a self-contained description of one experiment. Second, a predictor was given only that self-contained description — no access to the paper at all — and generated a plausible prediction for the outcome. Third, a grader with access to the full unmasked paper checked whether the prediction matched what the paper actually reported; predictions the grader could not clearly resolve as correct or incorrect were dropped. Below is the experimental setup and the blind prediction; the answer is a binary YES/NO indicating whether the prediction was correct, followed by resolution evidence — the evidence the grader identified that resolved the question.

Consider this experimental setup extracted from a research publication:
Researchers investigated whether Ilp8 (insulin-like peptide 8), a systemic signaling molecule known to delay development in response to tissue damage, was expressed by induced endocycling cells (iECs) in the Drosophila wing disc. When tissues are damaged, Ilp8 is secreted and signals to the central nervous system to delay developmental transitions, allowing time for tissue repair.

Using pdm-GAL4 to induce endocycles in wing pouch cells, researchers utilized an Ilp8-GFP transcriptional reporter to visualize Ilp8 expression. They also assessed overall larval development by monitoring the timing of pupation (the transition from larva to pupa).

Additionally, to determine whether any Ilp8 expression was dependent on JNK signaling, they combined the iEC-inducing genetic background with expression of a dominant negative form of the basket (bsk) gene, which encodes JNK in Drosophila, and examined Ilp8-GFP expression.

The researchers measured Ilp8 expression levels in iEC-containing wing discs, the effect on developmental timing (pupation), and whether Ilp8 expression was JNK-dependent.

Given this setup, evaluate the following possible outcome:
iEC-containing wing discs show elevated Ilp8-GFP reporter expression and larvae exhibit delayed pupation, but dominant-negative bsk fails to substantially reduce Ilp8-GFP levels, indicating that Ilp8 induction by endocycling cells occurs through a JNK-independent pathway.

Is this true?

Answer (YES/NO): NO